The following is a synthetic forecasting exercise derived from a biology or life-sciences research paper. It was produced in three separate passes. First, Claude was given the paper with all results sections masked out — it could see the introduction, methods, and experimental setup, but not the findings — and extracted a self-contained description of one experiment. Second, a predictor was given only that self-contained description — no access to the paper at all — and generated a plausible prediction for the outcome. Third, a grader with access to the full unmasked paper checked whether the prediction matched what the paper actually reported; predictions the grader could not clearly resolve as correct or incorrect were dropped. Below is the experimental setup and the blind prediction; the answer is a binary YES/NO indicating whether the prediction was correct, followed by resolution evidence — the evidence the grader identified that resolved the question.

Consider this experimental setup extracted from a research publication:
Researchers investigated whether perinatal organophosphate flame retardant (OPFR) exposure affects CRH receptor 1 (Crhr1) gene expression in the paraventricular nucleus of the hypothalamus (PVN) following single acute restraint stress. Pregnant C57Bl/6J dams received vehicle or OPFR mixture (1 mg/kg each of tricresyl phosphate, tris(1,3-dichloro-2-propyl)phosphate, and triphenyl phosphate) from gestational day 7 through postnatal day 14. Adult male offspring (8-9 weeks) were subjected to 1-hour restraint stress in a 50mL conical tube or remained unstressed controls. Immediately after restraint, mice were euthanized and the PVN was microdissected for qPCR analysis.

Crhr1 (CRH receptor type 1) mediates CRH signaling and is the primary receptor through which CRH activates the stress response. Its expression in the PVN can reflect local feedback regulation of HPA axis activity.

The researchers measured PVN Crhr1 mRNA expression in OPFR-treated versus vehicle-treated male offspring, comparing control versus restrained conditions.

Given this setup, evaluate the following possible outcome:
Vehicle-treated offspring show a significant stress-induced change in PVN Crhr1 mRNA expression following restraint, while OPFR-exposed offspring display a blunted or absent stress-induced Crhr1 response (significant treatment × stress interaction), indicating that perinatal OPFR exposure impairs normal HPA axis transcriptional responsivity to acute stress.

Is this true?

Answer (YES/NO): NO